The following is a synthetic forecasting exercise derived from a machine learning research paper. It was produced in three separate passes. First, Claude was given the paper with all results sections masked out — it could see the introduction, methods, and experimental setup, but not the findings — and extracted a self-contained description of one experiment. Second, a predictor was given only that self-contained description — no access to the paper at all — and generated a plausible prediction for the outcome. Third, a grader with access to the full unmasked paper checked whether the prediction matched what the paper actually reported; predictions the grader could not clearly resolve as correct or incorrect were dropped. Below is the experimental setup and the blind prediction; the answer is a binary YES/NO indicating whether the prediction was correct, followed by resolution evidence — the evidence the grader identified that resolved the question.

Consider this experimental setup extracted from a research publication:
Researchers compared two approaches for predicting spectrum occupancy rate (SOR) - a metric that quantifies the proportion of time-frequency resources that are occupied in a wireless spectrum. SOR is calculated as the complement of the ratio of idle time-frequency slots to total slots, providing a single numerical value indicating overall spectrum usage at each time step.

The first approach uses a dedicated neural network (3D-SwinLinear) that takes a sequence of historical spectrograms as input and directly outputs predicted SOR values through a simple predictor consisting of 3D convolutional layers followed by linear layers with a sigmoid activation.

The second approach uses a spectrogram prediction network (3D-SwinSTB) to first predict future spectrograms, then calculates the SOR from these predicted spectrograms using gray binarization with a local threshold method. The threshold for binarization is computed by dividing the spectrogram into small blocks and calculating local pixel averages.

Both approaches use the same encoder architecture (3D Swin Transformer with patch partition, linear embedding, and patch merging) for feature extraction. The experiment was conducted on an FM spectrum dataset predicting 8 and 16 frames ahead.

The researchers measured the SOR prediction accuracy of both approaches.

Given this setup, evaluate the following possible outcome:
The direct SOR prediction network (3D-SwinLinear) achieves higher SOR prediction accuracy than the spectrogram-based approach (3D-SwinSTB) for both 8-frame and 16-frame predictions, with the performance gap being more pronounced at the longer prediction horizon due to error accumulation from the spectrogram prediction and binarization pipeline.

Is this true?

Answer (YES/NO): YES